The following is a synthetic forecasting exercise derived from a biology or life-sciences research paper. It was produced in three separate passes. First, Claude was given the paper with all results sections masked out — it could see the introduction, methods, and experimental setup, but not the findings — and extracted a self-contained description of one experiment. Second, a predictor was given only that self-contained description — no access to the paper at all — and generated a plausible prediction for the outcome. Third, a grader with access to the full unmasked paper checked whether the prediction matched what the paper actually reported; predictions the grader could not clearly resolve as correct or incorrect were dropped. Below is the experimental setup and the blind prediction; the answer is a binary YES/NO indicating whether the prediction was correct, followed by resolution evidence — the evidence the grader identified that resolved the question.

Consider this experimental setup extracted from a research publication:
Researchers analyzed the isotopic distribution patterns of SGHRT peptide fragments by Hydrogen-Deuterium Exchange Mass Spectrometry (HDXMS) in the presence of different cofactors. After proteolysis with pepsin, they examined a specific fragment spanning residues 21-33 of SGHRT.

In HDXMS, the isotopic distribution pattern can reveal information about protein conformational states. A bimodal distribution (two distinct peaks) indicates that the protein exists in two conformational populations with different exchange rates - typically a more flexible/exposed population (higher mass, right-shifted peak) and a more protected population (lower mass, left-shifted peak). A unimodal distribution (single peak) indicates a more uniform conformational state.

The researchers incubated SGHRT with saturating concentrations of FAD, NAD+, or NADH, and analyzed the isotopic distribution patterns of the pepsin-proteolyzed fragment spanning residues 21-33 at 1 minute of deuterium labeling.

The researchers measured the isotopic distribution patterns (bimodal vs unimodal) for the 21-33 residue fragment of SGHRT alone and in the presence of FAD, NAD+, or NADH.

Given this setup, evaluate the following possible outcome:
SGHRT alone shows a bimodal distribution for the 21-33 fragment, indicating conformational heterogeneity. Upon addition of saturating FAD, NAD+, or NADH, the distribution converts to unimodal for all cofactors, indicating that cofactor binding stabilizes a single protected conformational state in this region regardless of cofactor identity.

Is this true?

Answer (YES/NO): NO